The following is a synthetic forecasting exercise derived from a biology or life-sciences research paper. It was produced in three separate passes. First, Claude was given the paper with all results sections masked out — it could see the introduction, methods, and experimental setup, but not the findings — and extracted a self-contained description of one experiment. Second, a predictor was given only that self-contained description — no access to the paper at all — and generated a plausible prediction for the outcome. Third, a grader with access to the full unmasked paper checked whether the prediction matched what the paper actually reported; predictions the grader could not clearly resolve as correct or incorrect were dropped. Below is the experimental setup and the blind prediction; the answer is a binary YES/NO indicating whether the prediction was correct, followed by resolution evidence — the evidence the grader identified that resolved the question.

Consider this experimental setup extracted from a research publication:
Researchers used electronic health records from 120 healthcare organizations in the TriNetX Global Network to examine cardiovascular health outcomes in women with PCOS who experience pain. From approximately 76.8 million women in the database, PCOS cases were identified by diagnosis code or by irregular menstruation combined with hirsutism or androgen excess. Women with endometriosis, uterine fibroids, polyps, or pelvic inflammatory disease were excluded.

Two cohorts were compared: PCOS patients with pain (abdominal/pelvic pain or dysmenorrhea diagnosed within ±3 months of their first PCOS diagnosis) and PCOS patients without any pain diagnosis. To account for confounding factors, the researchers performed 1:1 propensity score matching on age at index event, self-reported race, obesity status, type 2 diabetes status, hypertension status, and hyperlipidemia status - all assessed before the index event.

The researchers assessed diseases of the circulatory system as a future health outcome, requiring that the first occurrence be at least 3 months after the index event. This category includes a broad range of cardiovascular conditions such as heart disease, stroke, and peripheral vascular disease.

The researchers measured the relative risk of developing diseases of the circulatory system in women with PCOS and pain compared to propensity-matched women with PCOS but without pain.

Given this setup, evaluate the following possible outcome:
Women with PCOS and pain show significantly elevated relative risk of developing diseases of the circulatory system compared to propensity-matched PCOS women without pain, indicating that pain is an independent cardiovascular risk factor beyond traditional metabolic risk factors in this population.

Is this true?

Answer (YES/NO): YES